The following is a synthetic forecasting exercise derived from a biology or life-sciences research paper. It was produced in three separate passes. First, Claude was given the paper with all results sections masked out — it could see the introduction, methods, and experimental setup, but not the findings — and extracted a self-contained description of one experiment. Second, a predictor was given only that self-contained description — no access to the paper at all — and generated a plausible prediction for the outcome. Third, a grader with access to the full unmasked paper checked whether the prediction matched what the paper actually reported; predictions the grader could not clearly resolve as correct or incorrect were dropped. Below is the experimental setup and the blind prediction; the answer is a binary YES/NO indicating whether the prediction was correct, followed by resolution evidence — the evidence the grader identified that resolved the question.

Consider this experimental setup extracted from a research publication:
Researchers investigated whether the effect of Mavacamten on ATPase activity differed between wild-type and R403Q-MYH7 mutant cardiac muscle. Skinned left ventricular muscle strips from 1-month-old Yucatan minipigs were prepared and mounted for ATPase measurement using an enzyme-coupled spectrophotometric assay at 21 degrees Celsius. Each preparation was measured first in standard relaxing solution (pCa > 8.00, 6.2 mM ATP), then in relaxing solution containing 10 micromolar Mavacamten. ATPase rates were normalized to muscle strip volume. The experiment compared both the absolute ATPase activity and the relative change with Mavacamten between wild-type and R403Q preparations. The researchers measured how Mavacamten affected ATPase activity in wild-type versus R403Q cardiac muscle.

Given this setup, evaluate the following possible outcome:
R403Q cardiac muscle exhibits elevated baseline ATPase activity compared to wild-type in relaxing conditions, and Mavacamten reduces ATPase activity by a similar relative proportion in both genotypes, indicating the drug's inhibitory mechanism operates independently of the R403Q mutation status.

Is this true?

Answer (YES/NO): NO